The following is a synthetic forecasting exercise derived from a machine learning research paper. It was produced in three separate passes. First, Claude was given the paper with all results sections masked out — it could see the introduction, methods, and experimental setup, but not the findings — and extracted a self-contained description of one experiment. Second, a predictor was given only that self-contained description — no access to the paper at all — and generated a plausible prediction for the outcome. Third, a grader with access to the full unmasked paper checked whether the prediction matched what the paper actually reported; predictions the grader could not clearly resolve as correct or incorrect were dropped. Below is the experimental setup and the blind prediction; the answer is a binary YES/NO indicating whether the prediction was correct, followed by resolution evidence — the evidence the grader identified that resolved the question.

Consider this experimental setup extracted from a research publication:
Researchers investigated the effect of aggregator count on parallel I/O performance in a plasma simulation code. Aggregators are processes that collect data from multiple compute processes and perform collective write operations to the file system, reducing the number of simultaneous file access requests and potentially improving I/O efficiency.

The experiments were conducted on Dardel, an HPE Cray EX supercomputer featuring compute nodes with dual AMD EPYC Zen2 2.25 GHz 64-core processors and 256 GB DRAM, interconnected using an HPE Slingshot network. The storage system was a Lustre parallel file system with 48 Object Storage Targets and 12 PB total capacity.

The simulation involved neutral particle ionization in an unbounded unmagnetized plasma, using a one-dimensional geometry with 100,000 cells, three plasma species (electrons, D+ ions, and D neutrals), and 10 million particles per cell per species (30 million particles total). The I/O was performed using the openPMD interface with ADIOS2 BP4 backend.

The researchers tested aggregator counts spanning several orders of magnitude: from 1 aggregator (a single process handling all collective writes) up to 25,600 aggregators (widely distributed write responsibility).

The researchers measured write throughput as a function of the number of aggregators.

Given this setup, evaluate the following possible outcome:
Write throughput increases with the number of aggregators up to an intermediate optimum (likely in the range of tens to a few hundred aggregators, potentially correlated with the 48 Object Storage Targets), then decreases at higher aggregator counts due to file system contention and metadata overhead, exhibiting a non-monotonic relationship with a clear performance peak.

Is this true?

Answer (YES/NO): YES